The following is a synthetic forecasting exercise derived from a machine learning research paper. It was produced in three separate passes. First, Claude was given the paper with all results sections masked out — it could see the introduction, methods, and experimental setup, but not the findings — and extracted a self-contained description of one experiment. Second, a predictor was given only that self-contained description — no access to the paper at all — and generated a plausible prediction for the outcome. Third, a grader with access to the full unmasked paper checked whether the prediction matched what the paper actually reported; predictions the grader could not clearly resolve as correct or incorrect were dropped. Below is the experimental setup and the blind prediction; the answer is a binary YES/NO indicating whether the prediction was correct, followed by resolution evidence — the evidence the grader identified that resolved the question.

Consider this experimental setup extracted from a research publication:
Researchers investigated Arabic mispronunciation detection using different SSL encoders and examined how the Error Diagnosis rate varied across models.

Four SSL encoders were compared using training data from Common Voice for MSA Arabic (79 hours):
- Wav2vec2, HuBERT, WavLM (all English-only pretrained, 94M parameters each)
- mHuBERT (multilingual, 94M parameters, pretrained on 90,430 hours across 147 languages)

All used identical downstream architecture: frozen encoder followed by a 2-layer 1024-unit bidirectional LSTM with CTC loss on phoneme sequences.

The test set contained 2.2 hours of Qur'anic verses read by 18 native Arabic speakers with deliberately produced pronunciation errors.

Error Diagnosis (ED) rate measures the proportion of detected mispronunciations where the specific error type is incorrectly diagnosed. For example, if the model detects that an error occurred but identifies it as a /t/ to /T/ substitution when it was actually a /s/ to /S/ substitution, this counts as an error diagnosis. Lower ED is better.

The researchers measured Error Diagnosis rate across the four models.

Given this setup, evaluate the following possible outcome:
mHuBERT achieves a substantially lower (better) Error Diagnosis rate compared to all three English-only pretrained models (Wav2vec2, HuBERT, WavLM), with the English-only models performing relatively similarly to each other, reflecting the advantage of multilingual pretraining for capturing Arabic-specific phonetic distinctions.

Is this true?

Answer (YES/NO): YES